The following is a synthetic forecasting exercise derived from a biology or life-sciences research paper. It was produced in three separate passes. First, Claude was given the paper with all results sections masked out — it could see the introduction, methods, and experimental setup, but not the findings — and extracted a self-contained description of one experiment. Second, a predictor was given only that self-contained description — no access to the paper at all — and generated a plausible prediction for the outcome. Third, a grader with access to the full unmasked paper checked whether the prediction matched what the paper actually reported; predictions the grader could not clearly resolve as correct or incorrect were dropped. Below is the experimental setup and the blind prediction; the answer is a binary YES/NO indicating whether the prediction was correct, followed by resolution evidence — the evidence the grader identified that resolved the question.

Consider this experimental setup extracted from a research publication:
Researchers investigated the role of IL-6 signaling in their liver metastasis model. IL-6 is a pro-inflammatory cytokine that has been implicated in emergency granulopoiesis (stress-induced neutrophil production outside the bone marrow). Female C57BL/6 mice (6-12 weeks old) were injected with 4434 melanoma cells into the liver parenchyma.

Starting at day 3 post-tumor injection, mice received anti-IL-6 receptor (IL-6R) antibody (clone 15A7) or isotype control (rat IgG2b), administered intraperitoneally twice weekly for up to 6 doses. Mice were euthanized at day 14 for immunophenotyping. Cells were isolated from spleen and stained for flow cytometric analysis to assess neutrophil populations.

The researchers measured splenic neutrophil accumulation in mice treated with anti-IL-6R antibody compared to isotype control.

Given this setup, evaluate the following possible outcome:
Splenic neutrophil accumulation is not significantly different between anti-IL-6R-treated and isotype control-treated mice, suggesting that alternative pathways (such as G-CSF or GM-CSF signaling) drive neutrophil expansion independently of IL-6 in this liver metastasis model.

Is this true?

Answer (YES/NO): NO